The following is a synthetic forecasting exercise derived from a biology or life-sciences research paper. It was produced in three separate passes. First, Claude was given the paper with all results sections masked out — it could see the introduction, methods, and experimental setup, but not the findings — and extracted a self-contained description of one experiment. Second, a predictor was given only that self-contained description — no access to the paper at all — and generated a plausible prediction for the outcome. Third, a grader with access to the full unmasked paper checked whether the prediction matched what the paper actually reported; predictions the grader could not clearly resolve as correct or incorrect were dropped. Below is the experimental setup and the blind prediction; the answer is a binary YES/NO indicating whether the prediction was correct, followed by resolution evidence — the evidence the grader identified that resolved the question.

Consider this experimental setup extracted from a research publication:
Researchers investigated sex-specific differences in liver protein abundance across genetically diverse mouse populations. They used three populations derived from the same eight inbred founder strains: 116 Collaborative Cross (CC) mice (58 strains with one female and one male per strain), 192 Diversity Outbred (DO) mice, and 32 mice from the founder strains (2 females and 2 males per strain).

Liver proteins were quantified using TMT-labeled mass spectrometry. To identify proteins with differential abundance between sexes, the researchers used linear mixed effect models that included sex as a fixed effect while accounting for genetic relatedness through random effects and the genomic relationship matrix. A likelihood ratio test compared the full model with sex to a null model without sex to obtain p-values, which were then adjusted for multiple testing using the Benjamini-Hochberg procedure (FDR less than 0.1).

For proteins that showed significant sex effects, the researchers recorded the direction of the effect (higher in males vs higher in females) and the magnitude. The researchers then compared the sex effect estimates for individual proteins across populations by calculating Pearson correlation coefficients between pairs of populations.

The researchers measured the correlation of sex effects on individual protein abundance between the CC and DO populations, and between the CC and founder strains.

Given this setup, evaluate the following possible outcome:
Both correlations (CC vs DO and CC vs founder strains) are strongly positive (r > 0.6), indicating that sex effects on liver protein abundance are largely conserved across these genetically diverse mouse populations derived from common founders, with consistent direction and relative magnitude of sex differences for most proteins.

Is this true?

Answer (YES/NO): YES